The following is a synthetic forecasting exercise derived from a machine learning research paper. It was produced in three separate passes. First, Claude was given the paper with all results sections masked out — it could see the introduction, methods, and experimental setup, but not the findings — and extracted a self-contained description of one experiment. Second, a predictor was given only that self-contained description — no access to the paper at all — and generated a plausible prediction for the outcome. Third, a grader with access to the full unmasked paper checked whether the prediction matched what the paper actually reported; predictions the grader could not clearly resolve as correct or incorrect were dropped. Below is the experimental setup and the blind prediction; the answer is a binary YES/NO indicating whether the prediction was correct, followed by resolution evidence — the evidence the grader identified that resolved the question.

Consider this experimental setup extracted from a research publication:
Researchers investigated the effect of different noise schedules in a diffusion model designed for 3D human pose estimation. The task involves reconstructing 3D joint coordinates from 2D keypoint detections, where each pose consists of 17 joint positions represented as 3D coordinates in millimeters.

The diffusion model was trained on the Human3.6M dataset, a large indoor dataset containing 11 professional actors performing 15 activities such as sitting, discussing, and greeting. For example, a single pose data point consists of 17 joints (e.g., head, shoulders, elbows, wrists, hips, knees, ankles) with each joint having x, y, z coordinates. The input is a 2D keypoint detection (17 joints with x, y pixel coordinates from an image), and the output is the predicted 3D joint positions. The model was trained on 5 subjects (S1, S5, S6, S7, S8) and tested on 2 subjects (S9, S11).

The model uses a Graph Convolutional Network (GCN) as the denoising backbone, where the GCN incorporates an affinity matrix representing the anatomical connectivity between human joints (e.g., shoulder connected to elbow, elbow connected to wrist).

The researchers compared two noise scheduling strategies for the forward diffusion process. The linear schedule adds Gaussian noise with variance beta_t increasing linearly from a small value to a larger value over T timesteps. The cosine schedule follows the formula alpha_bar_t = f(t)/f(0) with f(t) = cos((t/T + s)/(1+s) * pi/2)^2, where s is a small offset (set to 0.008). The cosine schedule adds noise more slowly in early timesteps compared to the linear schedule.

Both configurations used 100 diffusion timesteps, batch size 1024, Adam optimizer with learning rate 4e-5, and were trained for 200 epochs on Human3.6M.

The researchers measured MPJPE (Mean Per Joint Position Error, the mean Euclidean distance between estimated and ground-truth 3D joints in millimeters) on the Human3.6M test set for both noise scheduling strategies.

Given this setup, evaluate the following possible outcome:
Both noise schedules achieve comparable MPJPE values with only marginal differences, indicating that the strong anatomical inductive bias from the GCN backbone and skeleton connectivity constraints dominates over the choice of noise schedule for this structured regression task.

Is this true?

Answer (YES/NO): NO